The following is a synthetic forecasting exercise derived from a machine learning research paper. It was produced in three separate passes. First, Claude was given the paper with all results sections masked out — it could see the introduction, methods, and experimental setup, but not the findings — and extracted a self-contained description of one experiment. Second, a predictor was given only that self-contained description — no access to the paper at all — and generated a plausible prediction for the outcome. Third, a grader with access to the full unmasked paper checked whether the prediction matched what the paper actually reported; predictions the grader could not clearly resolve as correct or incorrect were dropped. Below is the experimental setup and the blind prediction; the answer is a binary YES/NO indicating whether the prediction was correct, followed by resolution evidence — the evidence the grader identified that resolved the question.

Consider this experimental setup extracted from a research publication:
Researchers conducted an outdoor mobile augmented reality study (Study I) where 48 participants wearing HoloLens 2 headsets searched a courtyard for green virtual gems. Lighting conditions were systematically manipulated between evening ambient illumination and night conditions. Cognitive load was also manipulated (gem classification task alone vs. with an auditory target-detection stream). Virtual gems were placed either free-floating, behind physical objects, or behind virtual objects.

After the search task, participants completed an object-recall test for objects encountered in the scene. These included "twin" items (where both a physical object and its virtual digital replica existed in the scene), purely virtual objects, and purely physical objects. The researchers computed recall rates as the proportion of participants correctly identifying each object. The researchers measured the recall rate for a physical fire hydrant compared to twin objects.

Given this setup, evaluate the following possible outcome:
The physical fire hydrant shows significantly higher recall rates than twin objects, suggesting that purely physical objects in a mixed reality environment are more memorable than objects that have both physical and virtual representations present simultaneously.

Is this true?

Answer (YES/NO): NO